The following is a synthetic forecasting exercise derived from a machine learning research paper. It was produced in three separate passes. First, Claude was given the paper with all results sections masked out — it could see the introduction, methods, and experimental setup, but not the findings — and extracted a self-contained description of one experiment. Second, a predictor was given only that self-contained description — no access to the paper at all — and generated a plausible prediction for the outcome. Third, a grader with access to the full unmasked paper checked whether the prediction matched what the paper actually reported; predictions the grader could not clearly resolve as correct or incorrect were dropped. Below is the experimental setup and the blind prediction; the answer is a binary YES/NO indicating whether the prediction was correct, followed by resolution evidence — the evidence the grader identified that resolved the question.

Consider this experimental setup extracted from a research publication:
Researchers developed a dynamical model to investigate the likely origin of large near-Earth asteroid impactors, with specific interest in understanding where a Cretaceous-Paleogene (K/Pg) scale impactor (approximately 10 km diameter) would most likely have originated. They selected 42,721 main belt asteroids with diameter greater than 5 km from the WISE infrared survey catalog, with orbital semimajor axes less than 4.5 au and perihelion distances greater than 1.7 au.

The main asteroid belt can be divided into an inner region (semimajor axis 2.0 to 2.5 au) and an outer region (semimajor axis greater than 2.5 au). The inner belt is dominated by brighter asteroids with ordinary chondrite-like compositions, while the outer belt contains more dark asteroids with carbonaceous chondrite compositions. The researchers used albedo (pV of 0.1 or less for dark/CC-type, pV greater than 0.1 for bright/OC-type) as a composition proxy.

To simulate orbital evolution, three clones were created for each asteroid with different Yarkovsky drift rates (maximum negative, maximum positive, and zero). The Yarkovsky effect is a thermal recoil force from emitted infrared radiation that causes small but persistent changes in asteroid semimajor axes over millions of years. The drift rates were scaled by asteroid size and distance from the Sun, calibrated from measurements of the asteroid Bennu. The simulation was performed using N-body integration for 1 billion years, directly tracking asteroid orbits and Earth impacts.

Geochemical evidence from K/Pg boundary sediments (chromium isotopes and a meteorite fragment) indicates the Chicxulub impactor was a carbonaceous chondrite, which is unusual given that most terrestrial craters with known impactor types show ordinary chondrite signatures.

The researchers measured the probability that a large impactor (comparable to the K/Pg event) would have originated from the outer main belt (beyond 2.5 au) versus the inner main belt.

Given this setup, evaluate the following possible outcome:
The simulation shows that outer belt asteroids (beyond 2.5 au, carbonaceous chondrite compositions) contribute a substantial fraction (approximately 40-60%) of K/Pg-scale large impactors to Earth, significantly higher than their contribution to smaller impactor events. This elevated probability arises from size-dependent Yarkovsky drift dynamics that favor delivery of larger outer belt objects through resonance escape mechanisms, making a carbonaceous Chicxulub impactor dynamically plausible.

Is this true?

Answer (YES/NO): NO